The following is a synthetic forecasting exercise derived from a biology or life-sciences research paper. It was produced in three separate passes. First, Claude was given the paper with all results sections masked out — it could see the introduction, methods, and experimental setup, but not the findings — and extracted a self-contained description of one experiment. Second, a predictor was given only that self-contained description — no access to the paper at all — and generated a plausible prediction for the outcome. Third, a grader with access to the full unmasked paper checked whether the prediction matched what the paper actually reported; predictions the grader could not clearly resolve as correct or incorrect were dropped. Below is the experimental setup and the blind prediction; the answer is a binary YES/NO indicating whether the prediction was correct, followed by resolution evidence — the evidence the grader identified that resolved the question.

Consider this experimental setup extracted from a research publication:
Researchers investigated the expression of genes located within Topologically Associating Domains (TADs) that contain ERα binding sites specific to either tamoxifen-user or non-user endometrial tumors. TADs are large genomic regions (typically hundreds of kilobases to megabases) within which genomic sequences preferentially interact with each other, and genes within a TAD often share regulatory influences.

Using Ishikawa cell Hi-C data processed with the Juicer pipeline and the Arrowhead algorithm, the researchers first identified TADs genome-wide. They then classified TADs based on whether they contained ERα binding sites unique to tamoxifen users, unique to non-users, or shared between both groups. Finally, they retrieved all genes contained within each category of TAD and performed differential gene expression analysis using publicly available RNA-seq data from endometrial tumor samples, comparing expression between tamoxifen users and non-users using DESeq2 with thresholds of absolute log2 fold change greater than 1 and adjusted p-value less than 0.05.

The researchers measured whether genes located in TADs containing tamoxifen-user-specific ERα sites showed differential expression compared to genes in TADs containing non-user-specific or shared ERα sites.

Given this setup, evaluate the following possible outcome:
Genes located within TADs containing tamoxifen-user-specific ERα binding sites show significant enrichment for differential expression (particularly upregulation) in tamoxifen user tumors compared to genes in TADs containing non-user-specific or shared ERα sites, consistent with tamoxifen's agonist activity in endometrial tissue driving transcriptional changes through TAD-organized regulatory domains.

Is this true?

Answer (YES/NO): NO